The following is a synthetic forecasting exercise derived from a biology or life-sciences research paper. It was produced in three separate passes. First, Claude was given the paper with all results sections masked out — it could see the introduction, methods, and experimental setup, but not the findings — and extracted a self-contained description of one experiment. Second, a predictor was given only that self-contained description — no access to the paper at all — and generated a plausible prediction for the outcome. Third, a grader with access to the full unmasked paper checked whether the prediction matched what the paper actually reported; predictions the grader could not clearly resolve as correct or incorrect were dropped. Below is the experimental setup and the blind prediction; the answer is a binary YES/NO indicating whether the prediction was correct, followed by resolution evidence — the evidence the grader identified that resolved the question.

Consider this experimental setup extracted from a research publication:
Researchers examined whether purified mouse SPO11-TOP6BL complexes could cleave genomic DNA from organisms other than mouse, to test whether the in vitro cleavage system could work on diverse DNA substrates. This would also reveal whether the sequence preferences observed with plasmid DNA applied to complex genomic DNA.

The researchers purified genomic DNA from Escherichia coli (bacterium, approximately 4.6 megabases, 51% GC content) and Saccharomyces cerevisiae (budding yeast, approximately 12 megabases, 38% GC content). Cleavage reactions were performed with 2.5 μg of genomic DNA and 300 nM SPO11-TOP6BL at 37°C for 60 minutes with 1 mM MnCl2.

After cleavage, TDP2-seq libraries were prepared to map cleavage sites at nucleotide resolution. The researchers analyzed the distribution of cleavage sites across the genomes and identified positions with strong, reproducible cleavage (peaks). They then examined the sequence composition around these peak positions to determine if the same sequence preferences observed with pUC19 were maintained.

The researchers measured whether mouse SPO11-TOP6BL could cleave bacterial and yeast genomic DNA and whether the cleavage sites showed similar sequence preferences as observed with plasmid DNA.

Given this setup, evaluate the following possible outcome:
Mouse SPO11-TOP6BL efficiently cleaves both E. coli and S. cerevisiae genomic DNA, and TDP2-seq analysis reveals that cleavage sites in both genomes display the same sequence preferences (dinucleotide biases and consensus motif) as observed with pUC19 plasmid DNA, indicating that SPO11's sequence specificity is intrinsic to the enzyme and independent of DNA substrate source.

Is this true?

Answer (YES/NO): YES